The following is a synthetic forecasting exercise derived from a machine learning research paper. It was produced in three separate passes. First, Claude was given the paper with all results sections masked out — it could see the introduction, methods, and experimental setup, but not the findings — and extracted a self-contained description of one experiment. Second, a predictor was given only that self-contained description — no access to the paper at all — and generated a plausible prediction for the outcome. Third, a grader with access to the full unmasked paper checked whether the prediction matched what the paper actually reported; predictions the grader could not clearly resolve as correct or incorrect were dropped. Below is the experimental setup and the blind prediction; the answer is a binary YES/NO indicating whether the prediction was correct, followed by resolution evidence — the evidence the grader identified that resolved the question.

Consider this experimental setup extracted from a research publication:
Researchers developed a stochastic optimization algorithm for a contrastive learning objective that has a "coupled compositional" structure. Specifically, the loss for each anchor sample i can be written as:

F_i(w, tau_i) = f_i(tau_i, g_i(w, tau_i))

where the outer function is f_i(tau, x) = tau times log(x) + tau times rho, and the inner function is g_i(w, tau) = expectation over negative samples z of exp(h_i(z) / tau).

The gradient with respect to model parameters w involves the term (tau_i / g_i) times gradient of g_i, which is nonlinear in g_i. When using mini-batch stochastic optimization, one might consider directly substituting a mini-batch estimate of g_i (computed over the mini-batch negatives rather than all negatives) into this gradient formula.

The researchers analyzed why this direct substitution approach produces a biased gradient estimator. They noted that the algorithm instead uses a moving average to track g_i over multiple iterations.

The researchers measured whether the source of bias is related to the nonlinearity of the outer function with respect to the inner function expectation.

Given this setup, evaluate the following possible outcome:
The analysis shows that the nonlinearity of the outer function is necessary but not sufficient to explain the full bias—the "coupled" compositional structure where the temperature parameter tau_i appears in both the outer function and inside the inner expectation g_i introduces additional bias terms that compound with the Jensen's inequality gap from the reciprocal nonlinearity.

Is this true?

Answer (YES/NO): NO